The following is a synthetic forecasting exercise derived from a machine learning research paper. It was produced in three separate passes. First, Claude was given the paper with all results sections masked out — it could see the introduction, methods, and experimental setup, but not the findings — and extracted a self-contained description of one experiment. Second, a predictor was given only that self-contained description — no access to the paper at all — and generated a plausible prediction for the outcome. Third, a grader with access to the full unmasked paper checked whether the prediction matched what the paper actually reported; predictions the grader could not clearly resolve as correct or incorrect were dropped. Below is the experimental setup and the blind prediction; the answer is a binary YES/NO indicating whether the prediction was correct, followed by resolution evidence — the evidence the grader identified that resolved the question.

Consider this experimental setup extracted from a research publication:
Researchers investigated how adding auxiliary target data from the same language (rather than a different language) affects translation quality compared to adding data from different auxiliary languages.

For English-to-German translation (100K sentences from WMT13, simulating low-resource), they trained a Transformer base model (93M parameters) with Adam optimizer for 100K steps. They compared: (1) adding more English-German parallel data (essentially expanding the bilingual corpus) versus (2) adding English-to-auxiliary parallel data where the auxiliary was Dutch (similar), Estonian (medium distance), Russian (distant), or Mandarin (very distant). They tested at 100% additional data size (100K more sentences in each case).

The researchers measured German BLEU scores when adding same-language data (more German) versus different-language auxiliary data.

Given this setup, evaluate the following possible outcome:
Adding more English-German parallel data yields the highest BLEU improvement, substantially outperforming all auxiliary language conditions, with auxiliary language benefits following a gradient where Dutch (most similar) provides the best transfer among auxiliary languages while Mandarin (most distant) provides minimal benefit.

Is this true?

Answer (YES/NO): NO